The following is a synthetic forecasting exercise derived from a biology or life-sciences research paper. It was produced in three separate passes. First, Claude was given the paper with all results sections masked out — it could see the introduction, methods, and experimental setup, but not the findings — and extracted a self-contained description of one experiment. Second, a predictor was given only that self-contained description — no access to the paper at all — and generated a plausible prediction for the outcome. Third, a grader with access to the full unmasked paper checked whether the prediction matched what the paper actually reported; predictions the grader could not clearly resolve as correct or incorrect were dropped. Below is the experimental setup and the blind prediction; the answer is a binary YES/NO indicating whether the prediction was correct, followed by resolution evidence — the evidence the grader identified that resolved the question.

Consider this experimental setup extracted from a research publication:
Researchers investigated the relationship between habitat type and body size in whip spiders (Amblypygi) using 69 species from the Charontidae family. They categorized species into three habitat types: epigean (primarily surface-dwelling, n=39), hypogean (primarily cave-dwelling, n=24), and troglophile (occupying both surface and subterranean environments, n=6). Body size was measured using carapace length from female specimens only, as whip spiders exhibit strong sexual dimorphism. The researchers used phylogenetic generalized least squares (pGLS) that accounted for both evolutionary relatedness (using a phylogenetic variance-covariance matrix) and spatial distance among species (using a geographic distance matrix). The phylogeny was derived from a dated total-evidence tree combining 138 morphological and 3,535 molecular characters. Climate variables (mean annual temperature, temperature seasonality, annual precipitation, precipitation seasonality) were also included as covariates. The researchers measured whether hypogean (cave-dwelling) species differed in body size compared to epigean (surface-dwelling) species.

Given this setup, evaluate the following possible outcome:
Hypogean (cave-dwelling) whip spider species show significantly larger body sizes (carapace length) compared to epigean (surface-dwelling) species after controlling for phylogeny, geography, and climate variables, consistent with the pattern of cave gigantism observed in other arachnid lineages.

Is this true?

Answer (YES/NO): YES